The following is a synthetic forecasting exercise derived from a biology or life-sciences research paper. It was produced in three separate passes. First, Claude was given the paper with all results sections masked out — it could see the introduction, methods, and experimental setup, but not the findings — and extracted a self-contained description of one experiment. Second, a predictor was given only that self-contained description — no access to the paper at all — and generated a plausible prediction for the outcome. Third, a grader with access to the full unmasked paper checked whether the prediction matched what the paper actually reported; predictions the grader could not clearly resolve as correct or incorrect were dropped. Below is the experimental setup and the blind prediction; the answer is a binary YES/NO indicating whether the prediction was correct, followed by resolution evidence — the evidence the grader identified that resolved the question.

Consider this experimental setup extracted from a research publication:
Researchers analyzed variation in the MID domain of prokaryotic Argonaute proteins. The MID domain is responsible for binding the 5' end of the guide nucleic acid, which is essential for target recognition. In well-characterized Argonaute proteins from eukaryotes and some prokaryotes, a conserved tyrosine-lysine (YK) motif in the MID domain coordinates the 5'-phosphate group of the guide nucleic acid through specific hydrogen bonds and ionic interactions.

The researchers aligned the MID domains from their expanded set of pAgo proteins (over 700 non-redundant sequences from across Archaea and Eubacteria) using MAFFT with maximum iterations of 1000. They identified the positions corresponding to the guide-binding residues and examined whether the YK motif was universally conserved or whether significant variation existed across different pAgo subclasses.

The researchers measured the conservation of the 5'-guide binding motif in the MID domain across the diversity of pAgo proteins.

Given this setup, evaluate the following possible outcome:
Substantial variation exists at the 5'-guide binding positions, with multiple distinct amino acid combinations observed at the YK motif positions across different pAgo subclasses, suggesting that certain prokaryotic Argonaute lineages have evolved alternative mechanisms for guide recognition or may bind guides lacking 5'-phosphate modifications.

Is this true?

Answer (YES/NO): YES